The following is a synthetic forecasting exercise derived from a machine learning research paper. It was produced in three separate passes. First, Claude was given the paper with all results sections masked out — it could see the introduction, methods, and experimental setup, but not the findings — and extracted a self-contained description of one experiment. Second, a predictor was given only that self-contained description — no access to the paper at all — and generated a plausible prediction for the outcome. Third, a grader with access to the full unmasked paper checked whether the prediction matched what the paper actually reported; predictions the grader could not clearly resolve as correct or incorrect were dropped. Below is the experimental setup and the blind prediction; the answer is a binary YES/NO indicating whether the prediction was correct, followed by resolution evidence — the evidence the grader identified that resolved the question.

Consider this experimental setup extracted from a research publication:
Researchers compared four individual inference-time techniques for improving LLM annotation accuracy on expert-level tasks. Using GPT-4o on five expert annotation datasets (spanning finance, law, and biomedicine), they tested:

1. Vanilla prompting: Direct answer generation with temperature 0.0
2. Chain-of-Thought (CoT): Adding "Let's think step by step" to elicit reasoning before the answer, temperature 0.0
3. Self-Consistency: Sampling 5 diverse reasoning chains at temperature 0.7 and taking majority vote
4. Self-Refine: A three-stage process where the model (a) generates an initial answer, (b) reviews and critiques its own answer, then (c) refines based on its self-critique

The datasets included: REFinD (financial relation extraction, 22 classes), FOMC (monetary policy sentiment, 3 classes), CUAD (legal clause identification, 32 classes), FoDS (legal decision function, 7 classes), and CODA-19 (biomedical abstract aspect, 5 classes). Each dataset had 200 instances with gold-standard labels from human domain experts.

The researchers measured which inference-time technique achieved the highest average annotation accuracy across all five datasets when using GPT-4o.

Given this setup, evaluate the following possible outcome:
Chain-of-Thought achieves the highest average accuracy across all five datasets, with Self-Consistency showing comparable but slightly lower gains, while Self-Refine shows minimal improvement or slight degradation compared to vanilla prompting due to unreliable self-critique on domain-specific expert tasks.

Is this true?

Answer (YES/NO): NO